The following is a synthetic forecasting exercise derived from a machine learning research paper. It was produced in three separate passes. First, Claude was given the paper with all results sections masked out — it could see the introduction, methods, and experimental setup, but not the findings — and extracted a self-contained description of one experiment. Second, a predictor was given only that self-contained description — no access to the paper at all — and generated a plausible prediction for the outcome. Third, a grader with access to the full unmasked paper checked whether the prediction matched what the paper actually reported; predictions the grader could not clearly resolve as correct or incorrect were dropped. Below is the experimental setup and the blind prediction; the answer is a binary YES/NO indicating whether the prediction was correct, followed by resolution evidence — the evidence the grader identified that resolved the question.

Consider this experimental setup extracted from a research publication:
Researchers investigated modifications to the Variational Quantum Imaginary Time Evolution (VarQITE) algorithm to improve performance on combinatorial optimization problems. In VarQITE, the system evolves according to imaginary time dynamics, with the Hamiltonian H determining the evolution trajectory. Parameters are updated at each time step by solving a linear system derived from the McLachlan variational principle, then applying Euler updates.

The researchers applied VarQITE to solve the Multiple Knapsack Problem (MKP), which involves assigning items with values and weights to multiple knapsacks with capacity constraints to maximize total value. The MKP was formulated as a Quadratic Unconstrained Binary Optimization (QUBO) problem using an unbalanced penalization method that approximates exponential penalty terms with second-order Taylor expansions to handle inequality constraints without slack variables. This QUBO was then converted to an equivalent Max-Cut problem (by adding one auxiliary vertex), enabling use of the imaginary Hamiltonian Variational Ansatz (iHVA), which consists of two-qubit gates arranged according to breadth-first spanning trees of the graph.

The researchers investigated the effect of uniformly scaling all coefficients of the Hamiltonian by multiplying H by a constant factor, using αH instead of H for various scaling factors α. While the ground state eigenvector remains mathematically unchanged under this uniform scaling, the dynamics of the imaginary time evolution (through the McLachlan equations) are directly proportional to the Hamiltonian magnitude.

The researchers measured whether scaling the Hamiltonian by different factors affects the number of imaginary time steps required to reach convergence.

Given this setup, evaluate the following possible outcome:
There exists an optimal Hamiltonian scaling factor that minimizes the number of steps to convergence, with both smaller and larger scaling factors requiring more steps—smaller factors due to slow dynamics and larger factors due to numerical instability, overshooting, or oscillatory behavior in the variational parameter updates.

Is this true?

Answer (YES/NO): NO